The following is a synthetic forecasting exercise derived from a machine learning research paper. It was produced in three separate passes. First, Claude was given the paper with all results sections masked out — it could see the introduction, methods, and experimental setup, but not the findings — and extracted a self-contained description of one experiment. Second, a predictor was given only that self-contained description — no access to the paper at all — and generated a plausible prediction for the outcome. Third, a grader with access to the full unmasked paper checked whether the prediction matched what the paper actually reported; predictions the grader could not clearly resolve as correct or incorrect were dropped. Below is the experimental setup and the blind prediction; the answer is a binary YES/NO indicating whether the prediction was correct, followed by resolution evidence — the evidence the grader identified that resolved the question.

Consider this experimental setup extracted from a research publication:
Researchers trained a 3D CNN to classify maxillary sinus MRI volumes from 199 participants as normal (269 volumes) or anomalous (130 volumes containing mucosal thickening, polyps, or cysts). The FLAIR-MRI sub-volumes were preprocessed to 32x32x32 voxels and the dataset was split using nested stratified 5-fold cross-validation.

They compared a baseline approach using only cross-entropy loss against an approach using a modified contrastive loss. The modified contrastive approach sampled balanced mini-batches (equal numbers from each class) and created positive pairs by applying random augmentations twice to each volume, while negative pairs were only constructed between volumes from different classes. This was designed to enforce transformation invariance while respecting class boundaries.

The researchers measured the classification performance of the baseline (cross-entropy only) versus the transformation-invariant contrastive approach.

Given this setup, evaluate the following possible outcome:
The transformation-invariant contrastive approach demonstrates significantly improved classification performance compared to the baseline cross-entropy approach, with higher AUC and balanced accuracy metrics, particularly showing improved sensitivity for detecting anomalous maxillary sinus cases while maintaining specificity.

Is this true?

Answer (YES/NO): NO